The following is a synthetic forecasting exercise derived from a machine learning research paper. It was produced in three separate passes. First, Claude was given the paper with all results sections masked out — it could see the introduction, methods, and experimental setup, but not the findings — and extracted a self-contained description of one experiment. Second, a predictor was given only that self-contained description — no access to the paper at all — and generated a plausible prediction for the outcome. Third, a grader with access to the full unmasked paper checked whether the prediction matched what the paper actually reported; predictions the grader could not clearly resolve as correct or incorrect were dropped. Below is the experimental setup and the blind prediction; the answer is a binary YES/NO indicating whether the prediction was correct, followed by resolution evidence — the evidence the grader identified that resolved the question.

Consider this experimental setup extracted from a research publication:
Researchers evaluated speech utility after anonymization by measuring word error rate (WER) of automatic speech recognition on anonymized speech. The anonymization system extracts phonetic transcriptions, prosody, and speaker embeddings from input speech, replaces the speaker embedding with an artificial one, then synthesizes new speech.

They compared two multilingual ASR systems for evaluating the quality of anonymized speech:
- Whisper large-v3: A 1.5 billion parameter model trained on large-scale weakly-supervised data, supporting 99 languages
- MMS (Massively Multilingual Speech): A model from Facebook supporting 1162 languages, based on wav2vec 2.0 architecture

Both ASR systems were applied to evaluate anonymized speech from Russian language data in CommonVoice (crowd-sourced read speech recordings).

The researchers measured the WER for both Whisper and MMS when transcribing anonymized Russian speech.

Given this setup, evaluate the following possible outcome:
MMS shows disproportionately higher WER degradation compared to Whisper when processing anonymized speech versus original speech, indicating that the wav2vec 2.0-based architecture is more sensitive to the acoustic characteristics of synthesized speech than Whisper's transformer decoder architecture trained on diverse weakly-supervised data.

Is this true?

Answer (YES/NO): NO